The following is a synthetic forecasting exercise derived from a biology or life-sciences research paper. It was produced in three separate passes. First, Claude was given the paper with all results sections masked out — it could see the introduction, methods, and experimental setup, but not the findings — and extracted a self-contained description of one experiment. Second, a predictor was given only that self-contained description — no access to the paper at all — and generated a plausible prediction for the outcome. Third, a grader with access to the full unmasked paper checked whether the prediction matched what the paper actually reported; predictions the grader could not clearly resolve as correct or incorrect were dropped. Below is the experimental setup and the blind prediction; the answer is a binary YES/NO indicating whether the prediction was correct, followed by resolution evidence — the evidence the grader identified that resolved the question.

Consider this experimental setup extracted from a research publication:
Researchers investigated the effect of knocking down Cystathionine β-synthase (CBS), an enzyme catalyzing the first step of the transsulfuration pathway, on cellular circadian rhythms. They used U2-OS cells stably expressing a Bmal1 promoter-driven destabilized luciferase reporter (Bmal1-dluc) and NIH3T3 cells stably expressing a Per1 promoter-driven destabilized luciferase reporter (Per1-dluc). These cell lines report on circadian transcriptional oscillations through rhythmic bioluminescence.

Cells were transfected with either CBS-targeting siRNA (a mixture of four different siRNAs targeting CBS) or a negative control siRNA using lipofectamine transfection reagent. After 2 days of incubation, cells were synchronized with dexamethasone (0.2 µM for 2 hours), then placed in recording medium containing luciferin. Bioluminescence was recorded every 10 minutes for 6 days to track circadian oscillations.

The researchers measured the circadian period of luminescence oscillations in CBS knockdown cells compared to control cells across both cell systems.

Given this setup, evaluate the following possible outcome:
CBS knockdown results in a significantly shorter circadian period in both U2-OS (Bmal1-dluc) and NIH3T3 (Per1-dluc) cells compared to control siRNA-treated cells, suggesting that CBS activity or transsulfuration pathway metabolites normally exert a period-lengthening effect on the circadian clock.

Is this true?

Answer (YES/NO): YES